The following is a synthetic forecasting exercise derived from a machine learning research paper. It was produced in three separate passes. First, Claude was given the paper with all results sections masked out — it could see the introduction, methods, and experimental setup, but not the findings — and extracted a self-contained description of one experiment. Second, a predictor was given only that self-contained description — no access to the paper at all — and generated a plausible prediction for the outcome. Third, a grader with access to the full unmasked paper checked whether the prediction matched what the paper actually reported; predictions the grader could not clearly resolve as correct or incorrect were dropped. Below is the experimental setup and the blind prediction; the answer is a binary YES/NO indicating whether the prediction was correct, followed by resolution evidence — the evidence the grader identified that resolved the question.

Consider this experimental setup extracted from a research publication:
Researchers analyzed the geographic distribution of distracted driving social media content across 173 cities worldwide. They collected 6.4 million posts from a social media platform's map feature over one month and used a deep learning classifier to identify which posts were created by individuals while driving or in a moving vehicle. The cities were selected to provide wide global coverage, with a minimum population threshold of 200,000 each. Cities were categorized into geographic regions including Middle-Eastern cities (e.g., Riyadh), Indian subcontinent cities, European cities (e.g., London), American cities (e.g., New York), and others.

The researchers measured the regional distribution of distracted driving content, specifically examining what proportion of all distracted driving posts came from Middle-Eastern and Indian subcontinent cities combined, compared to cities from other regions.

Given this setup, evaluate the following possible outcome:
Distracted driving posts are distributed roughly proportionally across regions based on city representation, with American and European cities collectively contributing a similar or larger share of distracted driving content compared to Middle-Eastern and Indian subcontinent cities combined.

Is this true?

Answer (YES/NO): NO